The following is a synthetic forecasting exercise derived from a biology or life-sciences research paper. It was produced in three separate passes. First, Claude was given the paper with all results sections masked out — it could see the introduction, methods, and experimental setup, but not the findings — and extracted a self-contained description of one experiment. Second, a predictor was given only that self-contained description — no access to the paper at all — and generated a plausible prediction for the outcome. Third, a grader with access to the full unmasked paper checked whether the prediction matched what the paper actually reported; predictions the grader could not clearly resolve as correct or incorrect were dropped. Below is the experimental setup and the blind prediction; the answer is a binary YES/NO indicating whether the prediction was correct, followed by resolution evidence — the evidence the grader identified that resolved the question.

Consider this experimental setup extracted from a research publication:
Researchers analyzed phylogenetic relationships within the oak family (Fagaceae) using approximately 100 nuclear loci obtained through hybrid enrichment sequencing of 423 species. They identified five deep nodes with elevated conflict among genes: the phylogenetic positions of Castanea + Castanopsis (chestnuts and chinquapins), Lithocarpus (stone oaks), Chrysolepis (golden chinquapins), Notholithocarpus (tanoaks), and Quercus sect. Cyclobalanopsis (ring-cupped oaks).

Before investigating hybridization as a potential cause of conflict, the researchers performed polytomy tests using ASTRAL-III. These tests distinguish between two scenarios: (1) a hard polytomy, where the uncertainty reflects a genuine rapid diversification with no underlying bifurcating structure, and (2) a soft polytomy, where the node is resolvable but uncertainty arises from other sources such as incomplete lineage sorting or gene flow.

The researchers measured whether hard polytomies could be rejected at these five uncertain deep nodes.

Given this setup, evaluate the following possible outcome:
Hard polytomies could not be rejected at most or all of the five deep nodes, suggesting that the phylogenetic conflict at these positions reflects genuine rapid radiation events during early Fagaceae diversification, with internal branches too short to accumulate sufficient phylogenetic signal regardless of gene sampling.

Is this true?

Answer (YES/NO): NO